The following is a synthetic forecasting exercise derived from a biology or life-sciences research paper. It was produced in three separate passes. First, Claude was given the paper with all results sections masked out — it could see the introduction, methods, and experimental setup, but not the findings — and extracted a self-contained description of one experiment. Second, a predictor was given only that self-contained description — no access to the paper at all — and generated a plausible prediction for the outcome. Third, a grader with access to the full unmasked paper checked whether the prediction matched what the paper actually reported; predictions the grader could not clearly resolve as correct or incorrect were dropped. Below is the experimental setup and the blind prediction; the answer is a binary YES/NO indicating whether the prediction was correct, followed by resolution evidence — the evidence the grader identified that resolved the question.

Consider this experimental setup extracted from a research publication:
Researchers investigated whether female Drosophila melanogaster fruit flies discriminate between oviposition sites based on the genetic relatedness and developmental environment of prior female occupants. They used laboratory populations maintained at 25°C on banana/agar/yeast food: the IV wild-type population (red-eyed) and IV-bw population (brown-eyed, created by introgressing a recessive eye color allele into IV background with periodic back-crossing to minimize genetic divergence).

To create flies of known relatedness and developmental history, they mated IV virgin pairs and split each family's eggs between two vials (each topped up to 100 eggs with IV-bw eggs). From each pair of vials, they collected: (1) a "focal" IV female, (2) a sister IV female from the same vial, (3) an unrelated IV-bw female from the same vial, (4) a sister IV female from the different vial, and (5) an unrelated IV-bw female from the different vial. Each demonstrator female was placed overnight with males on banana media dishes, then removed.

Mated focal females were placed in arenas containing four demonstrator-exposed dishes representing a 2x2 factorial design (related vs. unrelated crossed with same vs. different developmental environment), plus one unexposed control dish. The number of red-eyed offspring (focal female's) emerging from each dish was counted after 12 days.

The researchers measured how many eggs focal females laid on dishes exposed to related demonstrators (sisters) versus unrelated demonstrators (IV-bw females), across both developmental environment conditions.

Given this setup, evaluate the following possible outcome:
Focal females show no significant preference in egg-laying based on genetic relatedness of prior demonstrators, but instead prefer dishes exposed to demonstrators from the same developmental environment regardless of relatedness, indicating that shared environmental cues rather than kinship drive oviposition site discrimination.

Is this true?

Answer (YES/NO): NO